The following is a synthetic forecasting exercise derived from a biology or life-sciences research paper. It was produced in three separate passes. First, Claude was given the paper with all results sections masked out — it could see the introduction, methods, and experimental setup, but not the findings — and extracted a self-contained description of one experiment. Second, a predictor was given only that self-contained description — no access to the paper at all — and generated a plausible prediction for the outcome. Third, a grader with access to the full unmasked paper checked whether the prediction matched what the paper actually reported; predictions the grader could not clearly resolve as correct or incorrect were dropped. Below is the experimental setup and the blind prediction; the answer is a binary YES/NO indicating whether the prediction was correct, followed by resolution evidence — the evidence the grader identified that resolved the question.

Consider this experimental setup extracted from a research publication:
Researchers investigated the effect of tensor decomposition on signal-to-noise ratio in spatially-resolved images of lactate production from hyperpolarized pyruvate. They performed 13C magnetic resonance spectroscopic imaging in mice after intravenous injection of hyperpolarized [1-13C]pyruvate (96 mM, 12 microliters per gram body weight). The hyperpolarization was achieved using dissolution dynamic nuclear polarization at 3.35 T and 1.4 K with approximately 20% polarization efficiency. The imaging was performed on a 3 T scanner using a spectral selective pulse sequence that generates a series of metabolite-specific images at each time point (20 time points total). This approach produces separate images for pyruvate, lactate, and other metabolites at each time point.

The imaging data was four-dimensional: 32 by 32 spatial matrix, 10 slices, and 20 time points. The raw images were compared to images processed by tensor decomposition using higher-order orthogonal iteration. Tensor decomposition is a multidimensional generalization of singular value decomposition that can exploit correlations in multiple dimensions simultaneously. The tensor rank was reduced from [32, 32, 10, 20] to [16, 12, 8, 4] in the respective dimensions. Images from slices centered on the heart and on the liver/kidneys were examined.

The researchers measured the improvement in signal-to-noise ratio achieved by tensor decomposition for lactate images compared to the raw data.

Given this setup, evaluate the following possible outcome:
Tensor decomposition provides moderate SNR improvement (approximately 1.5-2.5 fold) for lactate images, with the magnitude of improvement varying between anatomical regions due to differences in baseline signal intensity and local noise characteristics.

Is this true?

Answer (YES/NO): NO